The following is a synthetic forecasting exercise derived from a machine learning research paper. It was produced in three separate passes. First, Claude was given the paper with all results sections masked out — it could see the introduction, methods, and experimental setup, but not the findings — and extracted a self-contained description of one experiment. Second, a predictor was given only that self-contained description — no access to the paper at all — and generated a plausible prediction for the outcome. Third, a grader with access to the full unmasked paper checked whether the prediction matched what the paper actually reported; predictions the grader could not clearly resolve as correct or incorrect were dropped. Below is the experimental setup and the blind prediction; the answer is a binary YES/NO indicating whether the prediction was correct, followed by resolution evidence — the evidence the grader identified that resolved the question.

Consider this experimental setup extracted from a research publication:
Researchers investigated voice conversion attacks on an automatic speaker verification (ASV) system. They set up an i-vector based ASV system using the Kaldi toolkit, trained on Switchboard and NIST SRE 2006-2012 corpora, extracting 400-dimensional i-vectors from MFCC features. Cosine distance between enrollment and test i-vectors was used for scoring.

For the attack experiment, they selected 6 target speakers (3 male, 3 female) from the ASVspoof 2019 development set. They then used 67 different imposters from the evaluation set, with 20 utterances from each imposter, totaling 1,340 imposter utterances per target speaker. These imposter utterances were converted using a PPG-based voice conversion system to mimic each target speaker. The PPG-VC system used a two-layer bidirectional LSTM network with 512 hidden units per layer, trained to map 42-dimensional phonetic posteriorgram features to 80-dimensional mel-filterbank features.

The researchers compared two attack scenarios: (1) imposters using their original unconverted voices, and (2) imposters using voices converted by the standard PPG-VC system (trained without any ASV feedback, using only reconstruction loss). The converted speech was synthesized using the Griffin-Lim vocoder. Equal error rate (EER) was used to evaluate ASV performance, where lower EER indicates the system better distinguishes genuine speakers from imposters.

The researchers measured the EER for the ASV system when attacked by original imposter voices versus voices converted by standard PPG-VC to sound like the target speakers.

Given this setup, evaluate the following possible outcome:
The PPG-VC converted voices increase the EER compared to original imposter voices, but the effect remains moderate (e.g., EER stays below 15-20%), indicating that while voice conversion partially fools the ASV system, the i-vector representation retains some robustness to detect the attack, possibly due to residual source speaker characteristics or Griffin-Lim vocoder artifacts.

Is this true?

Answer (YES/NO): NO